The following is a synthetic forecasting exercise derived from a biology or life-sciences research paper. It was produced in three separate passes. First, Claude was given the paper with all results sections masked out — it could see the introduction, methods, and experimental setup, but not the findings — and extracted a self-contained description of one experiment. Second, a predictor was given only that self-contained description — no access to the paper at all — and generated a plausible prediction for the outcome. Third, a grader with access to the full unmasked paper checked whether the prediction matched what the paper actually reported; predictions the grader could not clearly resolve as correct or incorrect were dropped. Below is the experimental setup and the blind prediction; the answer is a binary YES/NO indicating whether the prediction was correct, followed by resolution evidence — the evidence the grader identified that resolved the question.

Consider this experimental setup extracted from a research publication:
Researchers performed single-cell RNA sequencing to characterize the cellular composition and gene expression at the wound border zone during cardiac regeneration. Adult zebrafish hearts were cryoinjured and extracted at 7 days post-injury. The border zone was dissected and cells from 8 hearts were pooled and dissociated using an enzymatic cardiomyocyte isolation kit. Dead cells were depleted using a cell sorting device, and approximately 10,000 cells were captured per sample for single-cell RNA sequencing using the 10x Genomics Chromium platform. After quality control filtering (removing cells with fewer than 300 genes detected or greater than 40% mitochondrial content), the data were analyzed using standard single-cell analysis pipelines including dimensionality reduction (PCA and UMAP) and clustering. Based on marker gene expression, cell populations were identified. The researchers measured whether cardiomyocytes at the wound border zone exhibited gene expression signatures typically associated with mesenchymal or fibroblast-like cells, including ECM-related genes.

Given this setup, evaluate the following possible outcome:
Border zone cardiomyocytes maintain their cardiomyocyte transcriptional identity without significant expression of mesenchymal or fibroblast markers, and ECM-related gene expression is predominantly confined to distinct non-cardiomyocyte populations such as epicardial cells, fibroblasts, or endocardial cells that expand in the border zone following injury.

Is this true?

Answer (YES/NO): NO